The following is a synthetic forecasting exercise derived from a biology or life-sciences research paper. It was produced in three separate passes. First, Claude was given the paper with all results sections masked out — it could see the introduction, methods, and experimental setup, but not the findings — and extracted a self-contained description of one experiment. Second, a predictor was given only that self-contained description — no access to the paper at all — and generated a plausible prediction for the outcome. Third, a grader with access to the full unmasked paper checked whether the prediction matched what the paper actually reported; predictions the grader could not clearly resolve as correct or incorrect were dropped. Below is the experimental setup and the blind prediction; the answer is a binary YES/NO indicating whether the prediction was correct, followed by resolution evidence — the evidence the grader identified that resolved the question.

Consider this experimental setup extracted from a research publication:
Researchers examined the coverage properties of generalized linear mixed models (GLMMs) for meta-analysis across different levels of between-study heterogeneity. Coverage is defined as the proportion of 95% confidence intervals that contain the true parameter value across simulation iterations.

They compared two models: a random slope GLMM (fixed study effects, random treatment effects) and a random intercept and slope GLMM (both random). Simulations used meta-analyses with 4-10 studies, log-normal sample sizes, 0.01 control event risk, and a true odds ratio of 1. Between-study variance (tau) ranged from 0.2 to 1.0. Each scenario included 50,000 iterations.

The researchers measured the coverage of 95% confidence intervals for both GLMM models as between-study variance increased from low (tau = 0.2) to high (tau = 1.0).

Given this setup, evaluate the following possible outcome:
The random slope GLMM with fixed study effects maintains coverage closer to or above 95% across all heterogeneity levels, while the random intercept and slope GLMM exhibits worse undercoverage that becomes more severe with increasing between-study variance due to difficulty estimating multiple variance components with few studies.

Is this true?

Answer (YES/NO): NO